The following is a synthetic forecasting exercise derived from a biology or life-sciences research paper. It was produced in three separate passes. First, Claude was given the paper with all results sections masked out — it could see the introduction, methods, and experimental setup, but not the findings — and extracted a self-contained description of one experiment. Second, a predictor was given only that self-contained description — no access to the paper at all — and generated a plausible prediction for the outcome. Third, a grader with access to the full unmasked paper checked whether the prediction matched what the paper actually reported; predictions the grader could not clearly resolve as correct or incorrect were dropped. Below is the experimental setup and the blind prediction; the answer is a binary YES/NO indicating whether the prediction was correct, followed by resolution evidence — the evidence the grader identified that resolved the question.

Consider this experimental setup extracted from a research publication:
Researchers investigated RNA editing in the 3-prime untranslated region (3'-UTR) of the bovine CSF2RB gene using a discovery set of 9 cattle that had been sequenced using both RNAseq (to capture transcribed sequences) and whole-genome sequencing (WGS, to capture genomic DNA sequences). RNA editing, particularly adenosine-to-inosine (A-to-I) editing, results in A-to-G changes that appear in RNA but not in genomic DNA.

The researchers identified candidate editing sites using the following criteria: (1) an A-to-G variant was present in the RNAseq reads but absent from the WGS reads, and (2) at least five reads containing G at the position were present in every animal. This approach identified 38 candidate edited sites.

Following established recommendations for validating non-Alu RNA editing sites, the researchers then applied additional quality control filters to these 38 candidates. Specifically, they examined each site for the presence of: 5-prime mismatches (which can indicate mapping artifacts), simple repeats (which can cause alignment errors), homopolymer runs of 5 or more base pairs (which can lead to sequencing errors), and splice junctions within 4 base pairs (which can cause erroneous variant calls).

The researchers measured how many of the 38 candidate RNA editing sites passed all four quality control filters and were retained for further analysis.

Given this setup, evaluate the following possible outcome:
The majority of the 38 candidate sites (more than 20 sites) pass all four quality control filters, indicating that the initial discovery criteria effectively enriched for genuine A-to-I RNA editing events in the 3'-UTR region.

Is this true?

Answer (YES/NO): YES